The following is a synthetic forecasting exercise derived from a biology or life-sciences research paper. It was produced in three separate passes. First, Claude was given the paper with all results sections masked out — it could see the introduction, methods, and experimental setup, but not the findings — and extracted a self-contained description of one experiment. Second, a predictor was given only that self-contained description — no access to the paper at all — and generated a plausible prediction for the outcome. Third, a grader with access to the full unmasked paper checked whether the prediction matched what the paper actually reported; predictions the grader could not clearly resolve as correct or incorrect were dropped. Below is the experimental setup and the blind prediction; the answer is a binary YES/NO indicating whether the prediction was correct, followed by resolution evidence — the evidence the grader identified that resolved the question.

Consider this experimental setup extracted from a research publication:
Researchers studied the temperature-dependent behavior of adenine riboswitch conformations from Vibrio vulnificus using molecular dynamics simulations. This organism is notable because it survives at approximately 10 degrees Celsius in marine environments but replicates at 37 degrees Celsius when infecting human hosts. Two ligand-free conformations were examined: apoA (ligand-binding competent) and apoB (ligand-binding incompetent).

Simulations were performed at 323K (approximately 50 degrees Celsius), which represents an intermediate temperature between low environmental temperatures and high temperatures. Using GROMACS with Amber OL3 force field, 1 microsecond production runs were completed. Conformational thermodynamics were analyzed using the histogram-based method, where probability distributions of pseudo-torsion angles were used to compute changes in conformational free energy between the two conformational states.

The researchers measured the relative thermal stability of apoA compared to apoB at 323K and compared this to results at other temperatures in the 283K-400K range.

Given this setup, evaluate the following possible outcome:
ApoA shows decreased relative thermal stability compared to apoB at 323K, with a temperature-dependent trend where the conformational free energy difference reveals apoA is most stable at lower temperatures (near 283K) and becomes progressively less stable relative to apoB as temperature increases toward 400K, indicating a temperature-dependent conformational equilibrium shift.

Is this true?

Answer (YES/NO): NO